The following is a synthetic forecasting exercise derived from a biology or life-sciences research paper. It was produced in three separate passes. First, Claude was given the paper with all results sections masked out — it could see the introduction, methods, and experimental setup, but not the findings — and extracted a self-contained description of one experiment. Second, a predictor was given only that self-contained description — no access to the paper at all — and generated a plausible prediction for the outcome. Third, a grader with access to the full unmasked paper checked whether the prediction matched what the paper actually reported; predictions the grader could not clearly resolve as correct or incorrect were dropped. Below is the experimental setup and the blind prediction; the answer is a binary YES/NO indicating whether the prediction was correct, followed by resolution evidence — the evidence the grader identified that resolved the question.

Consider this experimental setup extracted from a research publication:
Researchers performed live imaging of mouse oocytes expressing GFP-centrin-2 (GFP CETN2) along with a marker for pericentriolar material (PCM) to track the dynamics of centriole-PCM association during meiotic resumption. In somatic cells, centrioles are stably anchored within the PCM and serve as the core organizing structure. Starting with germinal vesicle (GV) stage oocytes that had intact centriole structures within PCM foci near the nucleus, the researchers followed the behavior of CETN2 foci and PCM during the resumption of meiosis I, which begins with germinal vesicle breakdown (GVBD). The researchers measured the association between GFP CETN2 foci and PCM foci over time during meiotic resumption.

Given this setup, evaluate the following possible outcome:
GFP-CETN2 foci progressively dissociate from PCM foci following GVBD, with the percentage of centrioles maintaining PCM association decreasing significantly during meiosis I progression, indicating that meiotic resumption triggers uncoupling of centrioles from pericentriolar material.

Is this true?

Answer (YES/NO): YES